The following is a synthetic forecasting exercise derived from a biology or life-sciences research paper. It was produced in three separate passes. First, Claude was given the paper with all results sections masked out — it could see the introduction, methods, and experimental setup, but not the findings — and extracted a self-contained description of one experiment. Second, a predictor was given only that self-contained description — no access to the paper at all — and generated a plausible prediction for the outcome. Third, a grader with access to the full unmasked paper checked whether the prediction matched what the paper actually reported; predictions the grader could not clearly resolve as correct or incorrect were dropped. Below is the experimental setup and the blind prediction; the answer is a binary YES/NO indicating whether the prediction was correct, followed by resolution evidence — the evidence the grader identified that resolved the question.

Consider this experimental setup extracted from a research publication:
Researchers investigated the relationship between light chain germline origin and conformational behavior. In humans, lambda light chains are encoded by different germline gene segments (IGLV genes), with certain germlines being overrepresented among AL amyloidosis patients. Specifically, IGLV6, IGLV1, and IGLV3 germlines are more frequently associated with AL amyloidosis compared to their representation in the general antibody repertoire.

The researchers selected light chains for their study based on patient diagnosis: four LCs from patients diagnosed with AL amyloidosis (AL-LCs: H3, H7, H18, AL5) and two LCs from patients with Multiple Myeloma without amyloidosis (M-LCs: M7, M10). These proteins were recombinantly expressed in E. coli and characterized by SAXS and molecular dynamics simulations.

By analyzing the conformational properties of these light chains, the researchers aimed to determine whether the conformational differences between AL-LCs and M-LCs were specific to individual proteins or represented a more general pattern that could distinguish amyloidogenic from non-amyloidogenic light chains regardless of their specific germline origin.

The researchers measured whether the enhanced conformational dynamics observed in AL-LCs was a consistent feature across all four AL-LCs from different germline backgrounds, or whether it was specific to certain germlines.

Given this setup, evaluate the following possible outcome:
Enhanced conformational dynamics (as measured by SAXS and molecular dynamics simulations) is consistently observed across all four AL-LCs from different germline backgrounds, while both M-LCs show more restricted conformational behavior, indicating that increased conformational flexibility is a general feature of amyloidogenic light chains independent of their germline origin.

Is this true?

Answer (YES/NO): YES